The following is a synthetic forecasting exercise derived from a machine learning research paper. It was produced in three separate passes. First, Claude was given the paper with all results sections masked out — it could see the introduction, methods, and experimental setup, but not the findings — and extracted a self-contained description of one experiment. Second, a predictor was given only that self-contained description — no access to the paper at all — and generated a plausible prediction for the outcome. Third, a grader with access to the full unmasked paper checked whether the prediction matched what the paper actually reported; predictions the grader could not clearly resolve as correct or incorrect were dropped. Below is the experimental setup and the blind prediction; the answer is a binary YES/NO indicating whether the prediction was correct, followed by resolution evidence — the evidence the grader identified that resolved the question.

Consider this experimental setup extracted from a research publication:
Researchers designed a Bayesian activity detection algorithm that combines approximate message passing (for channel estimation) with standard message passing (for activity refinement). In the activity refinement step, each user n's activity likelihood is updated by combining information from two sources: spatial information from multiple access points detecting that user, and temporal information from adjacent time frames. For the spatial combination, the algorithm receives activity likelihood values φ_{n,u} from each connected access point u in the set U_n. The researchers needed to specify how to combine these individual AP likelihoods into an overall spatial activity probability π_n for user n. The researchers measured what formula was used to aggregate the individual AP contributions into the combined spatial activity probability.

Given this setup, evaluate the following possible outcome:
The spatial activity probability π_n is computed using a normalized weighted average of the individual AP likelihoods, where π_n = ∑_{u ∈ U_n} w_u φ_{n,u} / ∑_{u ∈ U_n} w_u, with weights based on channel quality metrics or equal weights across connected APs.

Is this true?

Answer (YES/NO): NO